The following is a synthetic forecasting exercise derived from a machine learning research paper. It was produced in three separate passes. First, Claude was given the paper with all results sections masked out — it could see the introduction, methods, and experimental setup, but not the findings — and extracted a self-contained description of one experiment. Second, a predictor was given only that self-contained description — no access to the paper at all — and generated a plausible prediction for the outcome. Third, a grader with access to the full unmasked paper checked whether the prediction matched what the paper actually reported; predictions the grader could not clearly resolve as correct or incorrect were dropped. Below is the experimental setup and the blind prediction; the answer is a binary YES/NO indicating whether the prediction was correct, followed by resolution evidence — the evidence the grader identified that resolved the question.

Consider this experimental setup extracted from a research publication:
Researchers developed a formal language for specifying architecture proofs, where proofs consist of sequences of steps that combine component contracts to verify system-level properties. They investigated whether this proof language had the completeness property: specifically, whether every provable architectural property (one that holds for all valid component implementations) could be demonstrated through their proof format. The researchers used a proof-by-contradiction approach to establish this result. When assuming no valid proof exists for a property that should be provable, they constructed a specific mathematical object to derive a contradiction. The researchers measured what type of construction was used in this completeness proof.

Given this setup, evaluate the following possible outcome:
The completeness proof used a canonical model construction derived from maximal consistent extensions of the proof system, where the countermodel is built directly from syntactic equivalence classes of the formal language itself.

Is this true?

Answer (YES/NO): NO